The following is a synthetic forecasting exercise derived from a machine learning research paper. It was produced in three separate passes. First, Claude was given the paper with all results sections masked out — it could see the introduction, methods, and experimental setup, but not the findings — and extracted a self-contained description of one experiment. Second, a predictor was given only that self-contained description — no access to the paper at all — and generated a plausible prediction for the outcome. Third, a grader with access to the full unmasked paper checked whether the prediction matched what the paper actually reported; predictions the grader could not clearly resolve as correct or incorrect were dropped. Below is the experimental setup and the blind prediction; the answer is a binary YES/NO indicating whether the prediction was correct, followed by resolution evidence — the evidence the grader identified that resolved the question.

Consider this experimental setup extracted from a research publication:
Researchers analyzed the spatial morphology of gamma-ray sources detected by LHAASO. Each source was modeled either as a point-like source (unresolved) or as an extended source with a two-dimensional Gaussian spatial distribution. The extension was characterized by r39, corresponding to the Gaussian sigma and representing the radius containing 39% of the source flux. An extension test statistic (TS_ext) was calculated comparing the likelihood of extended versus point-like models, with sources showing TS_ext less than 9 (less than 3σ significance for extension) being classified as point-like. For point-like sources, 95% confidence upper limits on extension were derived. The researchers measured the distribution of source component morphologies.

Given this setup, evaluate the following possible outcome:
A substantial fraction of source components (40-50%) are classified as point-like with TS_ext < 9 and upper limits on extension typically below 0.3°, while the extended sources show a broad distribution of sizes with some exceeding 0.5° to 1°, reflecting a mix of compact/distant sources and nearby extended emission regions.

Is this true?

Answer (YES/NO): NO